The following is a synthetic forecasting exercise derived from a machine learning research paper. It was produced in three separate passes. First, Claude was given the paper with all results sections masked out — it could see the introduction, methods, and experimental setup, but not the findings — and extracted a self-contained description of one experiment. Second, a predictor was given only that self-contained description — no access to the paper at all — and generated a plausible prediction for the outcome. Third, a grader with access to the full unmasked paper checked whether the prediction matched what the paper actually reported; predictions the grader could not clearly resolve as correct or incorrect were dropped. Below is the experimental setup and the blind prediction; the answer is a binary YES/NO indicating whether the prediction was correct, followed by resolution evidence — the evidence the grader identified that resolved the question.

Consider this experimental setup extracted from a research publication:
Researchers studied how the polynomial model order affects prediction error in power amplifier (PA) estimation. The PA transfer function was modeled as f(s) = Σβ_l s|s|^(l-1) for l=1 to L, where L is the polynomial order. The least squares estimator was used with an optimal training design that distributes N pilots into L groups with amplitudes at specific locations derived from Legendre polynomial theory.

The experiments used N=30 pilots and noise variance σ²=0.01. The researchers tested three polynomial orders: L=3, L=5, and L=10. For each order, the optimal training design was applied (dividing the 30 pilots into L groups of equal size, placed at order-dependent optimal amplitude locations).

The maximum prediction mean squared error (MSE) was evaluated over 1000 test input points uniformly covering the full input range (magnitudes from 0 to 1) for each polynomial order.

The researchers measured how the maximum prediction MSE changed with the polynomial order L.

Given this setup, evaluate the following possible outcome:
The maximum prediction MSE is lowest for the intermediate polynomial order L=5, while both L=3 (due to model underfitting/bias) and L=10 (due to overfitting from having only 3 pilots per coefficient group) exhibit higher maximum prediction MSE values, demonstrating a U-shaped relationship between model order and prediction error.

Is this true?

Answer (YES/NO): NO